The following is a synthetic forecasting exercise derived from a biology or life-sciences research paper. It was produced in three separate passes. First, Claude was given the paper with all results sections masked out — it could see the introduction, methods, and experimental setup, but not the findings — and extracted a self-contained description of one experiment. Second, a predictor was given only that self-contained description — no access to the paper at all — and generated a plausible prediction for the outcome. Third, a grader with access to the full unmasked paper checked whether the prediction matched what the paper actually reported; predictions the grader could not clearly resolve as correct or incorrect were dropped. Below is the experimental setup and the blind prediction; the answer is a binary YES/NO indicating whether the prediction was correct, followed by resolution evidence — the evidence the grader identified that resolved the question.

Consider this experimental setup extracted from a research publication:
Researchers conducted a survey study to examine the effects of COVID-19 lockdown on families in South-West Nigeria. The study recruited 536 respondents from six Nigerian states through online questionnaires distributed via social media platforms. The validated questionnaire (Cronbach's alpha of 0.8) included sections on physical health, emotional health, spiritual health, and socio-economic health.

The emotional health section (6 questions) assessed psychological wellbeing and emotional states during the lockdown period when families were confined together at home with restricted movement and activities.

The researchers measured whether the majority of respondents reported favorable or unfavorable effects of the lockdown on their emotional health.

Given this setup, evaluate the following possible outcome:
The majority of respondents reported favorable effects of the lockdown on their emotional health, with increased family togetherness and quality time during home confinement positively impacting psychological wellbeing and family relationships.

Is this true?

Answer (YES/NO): YES